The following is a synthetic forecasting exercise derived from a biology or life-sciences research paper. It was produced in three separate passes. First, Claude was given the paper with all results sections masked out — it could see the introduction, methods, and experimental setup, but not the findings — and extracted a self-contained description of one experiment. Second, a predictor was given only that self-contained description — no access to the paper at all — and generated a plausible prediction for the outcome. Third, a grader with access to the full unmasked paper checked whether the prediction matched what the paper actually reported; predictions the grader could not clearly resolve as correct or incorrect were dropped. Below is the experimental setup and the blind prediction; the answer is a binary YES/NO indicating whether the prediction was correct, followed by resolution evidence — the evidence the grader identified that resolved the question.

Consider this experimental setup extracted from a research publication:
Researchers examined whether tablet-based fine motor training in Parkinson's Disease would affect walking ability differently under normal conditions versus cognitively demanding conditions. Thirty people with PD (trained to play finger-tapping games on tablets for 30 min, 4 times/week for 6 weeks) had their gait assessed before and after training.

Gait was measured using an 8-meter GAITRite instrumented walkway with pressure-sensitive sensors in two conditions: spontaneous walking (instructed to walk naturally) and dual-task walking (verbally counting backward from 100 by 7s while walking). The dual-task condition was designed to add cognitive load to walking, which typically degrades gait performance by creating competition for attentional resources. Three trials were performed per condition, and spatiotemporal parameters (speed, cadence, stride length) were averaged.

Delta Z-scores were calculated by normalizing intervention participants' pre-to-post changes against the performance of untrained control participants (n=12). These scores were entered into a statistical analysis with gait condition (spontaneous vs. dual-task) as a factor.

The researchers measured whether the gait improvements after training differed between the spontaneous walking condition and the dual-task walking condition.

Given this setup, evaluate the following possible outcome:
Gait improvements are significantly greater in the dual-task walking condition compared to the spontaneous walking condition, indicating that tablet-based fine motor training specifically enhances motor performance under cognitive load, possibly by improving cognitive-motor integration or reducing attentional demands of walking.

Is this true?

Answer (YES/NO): NO